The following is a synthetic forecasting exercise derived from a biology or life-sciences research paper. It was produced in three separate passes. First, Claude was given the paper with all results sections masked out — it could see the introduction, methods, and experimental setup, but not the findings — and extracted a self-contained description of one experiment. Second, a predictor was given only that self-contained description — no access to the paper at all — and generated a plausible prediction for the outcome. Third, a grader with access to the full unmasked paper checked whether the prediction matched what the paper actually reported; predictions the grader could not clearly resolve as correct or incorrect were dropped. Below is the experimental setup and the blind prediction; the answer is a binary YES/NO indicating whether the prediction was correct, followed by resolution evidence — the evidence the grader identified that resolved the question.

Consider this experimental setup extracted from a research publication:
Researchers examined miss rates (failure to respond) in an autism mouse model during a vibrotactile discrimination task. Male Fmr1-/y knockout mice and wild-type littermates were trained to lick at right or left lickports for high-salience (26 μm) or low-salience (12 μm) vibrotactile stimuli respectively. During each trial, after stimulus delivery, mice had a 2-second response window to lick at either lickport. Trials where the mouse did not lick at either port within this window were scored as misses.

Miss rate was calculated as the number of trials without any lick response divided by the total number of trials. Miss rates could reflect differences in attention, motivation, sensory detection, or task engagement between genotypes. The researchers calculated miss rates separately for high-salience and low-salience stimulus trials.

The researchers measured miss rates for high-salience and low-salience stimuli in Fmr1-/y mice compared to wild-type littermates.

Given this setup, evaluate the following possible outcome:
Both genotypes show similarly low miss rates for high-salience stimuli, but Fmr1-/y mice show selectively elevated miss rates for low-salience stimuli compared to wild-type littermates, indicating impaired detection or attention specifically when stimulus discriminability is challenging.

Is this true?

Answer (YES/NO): NO